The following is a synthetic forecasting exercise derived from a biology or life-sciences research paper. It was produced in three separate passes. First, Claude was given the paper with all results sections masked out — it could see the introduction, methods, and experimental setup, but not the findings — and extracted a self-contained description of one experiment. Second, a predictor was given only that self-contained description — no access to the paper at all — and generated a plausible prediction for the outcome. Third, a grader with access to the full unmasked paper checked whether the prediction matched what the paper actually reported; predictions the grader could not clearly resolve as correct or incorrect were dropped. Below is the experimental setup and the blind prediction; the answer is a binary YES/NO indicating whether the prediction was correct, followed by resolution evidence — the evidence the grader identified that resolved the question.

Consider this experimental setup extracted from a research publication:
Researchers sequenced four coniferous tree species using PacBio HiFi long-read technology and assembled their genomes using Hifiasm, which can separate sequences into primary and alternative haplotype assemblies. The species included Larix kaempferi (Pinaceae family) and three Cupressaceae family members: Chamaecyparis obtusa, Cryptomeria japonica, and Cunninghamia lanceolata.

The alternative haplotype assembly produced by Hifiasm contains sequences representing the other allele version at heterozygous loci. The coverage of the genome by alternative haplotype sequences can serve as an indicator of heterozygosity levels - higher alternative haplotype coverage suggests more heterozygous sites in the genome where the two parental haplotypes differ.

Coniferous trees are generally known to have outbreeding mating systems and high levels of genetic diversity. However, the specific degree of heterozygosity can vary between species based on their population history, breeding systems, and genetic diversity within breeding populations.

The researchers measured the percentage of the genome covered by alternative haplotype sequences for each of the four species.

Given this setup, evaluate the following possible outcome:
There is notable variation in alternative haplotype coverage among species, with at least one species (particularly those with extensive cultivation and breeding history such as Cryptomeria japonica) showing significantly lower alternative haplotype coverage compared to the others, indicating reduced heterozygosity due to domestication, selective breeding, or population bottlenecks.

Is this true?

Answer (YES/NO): NO